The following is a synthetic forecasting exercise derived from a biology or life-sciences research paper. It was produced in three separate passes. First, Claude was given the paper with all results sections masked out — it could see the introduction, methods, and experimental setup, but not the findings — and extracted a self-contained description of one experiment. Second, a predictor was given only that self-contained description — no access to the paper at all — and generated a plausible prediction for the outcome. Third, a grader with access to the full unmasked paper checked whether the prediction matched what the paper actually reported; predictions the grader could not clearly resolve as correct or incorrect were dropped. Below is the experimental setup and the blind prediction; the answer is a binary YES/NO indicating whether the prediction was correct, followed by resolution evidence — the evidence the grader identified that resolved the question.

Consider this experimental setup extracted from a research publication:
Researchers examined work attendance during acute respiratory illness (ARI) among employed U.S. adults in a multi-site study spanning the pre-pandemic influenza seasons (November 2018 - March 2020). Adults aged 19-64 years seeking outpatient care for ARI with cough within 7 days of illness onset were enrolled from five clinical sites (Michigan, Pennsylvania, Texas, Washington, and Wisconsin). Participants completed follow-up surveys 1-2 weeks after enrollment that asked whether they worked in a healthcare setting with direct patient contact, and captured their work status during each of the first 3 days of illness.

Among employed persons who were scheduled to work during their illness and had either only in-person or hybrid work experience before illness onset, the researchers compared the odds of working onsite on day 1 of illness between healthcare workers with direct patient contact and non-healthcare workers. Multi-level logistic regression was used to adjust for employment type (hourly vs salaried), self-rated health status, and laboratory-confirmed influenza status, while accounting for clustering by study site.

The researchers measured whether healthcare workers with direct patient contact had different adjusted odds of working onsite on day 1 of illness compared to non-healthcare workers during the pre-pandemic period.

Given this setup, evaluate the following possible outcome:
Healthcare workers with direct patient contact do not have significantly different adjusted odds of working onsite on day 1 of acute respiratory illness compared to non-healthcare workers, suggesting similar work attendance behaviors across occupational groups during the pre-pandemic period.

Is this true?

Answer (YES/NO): YES